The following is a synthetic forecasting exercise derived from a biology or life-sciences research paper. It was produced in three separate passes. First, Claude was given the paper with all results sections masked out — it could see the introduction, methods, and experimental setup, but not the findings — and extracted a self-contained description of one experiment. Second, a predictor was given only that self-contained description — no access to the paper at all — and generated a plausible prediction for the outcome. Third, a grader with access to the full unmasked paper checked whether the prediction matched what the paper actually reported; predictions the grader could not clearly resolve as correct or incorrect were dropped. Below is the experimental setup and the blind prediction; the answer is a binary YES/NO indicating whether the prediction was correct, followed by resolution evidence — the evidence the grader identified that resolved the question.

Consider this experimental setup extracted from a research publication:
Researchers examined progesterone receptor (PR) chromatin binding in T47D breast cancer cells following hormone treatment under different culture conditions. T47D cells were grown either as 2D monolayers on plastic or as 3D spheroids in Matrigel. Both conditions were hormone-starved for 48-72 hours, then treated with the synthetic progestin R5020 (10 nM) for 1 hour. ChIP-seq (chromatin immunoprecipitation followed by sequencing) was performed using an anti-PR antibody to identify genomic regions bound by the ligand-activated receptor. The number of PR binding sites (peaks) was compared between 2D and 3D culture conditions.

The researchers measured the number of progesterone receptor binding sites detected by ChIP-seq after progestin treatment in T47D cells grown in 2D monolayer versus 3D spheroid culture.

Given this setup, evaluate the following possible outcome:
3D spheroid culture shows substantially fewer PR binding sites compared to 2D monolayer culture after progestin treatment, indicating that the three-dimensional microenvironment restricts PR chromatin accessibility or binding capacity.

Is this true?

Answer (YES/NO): NO